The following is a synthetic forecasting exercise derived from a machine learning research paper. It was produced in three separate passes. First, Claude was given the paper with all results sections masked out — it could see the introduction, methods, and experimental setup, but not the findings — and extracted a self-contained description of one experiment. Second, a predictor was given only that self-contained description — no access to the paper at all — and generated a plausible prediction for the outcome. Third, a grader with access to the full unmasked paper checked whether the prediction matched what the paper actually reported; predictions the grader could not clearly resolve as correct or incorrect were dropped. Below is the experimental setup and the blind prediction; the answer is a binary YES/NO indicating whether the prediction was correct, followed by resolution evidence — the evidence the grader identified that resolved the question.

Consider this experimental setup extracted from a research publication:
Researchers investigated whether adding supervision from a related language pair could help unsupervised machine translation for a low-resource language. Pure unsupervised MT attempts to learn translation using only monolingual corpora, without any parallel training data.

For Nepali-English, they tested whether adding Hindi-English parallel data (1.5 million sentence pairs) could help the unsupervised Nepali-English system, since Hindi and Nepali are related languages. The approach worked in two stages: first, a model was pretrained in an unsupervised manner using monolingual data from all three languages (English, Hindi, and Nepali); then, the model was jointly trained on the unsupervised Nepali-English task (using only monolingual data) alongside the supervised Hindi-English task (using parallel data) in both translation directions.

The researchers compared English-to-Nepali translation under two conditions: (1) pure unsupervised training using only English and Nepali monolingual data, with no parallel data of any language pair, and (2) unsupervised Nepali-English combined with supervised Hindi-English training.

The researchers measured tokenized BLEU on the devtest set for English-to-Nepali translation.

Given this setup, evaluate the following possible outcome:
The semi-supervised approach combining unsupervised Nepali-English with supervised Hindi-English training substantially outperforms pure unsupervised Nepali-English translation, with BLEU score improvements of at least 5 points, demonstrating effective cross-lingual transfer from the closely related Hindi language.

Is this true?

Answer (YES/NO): YES